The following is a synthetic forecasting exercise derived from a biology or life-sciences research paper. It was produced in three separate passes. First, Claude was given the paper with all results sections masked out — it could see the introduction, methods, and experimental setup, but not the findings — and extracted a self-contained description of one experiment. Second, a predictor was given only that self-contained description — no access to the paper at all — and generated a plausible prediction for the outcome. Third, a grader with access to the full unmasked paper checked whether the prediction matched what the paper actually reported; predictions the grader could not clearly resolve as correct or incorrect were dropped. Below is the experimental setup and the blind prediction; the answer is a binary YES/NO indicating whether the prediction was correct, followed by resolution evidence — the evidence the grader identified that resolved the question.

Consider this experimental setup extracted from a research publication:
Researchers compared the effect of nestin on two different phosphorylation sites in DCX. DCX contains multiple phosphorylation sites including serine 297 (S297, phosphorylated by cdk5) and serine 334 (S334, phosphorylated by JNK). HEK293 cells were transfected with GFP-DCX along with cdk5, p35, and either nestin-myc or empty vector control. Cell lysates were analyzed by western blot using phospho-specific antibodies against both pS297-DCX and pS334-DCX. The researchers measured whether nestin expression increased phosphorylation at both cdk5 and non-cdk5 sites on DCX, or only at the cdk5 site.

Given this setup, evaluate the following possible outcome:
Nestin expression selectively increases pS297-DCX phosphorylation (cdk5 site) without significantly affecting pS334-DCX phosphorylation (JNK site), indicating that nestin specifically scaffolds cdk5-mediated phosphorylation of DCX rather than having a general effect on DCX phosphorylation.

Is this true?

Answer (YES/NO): YES